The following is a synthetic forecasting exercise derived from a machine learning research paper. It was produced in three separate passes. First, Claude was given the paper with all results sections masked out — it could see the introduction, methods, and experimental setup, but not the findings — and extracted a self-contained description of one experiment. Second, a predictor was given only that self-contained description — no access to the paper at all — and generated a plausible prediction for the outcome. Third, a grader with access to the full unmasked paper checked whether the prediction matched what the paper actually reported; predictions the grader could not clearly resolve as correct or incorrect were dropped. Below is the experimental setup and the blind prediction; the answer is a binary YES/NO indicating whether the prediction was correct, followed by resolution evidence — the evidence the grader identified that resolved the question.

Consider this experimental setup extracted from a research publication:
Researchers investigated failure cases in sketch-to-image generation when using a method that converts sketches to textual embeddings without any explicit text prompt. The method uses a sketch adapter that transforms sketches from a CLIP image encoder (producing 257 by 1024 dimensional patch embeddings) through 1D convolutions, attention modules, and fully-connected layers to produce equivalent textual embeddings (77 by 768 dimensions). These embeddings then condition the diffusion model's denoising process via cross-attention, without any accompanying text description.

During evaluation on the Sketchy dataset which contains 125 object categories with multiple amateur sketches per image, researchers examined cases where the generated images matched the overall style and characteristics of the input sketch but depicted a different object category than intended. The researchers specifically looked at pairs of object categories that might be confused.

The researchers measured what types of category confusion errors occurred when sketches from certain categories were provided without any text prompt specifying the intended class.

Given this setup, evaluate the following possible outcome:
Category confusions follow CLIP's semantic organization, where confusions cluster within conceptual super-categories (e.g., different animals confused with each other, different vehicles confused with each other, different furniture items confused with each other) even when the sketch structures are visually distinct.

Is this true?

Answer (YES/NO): NO